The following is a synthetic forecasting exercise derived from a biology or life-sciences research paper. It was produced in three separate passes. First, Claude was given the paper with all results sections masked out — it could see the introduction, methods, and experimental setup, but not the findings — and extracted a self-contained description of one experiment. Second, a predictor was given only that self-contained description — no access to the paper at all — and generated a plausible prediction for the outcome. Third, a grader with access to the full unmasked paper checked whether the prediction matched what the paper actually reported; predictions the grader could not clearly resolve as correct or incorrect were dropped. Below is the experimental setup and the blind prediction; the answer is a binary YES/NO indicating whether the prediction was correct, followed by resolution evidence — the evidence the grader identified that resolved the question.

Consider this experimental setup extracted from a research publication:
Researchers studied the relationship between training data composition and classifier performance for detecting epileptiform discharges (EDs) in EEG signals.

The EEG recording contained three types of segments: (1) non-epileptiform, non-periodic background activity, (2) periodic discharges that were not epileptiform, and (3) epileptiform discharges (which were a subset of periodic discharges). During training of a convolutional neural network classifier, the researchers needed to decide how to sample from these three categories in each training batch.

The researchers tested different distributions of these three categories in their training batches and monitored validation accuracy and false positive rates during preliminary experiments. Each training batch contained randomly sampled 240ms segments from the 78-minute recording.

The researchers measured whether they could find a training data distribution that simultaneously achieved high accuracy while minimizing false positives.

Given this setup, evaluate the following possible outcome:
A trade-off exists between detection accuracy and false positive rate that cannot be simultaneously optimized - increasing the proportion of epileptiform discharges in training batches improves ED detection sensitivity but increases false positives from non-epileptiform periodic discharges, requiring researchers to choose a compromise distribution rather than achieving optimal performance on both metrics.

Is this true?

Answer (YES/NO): YES